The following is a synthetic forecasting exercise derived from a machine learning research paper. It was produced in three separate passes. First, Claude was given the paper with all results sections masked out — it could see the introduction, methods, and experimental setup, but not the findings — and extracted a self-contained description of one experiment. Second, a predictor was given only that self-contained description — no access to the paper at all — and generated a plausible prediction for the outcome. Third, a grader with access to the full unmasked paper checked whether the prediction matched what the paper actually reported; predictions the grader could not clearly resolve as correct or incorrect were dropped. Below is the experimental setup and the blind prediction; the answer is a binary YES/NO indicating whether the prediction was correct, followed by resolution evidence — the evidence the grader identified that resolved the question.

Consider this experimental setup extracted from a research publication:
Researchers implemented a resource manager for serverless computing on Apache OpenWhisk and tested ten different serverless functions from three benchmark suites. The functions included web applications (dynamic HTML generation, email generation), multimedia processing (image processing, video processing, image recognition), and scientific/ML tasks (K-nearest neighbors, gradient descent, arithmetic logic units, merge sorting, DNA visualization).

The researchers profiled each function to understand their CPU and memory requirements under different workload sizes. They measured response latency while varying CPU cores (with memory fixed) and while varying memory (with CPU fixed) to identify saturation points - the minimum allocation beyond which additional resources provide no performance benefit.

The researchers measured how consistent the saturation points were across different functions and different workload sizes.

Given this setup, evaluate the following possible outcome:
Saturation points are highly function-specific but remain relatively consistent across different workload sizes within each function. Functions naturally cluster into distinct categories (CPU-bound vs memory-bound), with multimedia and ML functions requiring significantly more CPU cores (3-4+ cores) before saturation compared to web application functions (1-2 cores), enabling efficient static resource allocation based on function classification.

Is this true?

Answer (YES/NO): NO